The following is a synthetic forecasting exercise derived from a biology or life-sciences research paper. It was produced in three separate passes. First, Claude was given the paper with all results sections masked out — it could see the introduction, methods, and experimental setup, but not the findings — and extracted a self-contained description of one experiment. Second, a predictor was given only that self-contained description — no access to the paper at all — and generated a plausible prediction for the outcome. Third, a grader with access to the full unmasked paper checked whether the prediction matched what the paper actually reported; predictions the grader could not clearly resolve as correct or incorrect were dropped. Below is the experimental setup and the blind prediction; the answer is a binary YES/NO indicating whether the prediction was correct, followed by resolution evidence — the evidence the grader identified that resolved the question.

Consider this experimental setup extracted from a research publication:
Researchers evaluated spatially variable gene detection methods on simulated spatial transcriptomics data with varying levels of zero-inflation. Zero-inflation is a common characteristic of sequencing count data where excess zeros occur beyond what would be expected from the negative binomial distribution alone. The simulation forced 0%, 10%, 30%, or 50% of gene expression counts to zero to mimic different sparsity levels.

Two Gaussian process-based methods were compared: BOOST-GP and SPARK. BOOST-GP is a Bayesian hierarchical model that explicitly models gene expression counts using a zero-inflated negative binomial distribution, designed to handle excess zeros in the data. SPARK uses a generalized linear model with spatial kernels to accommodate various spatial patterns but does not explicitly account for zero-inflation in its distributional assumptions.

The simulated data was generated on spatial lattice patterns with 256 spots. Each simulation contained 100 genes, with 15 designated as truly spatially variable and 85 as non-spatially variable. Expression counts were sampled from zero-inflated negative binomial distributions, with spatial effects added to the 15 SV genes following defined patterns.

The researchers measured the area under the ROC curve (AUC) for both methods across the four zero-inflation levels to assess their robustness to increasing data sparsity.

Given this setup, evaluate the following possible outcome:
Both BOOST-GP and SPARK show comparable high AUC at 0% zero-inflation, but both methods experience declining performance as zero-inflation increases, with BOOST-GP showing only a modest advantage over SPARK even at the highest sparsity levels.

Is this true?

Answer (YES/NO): NO